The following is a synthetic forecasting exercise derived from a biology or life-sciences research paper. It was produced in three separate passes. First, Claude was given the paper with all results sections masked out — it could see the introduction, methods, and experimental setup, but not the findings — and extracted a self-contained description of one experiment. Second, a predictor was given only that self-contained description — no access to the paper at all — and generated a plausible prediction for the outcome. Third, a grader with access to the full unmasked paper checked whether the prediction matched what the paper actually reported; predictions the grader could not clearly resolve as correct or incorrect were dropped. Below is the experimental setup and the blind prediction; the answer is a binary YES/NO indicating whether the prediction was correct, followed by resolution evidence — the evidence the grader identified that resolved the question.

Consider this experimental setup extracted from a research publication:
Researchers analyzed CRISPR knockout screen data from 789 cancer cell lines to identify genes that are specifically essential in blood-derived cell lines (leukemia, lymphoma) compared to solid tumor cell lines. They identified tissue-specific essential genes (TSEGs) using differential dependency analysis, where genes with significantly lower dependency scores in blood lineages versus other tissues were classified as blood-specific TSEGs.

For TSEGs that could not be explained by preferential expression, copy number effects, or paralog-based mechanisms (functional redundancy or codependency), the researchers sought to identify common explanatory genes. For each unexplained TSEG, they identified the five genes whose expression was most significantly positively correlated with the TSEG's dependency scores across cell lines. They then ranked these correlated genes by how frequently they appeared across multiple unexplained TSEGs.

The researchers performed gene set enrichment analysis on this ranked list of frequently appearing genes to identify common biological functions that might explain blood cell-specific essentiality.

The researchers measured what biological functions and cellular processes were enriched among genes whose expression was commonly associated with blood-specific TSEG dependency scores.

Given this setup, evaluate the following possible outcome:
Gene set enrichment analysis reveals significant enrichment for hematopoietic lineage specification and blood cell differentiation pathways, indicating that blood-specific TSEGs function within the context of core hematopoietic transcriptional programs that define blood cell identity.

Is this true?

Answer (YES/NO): NO